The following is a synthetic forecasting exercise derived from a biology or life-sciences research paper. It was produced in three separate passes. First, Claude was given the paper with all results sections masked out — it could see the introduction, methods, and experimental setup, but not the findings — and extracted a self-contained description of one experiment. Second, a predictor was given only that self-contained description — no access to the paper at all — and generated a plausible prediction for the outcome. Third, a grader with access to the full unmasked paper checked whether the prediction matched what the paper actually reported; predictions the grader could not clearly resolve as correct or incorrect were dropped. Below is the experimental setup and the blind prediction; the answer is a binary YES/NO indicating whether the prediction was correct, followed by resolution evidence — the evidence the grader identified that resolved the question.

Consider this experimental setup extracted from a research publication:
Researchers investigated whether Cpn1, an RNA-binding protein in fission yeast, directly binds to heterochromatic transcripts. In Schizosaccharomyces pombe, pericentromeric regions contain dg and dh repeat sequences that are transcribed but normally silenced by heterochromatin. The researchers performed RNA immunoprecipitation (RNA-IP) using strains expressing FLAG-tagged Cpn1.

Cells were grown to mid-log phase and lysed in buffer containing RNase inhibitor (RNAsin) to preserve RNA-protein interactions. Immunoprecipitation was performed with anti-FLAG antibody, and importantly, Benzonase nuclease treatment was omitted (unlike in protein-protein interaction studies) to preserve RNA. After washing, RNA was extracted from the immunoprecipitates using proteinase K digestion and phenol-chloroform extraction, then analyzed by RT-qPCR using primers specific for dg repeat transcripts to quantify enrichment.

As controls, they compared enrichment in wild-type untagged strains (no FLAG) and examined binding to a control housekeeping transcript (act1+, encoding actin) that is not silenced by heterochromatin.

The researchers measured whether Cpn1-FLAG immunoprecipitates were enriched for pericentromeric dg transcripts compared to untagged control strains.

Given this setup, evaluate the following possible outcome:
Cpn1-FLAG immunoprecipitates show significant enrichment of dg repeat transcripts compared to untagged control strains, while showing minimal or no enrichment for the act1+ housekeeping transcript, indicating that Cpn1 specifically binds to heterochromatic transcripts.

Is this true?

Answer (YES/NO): NO